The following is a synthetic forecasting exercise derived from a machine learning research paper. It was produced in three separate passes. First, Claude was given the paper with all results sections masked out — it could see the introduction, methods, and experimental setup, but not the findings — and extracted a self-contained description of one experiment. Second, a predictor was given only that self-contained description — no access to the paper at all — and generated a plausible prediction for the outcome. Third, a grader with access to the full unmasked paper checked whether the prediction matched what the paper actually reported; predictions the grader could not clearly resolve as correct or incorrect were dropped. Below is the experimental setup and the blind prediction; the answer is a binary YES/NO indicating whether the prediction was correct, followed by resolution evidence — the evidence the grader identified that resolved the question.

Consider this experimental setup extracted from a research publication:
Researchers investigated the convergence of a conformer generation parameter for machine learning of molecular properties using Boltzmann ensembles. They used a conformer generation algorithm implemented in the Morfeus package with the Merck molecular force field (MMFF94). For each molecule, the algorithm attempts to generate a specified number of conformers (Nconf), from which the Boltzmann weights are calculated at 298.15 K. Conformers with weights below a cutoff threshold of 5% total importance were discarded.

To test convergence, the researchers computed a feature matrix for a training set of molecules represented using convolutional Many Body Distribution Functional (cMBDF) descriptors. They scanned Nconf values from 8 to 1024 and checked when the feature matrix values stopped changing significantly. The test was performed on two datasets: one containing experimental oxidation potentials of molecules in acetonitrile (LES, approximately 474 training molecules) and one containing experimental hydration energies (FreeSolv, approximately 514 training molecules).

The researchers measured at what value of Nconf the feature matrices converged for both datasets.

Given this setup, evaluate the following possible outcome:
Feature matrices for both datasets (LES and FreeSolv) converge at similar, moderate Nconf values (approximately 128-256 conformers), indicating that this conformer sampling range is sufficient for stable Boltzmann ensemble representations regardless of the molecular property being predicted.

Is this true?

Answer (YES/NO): NO